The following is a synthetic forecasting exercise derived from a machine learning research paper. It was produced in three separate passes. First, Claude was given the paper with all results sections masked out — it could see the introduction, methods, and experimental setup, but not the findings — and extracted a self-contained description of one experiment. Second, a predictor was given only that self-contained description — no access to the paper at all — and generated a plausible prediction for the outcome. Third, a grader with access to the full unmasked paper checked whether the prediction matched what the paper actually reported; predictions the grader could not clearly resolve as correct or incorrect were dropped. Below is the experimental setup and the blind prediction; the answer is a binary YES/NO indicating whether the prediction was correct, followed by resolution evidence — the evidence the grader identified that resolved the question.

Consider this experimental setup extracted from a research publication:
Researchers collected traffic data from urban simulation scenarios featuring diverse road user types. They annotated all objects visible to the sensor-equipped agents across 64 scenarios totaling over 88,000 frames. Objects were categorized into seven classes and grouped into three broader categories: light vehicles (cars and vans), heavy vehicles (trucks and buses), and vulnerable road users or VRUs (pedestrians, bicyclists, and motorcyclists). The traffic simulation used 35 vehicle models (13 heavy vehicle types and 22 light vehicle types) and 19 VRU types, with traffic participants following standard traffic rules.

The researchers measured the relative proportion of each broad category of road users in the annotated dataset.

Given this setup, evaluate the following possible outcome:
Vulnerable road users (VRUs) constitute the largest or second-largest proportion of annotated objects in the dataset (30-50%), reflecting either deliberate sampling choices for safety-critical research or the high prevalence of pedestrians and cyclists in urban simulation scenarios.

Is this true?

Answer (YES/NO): NO